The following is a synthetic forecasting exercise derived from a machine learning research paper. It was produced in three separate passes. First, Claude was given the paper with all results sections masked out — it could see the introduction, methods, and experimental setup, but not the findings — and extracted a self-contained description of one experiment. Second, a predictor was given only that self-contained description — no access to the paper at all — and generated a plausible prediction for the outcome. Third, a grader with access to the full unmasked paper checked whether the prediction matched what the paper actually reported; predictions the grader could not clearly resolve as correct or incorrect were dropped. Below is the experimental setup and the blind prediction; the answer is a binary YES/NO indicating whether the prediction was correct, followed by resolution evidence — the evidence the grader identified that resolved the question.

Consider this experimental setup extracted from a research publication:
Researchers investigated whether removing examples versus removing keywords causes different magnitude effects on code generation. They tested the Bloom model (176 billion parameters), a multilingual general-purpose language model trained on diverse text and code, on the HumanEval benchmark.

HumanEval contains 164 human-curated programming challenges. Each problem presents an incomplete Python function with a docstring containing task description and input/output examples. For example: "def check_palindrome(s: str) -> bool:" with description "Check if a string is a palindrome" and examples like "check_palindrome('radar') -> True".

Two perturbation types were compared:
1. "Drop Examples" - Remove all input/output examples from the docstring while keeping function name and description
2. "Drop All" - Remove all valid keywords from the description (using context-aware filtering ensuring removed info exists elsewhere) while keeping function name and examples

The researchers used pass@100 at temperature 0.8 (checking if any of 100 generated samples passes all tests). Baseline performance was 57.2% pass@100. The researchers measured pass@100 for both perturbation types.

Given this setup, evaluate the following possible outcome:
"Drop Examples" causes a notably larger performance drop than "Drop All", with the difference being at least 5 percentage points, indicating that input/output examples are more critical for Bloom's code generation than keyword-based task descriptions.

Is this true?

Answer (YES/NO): NO